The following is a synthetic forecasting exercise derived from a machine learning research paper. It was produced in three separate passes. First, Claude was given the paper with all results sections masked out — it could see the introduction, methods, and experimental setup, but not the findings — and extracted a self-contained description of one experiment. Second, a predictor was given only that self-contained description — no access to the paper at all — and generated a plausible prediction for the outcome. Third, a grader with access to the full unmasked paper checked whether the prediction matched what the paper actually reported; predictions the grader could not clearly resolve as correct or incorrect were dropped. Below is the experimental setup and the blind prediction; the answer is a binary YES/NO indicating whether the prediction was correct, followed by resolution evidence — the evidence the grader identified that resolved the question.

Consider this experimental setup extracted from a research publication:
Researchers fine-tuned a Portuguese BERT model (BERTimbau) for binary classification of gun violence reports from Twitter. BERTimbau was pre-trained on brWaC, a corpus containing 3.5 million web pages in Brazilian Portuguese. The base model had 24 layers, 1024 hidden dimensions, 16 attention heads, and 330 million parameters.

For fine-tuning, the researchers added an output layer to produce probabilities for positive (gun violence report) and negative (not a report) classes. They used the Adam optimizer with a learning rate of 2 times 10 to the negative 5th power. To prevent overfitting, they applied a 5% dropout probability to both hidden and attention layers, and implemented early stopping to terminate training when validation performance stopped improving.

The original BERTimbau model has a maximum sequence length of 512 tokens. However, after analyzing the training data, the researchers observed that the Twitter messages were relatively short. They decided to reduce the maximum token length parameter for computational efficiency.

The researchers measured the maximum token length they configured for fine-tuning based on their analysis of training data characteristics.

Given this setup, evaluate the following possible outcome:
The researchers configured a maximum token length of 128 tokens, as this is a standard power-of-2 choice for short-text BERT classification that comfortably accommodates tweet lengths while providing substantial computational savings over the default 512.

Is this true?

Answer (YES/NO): YES